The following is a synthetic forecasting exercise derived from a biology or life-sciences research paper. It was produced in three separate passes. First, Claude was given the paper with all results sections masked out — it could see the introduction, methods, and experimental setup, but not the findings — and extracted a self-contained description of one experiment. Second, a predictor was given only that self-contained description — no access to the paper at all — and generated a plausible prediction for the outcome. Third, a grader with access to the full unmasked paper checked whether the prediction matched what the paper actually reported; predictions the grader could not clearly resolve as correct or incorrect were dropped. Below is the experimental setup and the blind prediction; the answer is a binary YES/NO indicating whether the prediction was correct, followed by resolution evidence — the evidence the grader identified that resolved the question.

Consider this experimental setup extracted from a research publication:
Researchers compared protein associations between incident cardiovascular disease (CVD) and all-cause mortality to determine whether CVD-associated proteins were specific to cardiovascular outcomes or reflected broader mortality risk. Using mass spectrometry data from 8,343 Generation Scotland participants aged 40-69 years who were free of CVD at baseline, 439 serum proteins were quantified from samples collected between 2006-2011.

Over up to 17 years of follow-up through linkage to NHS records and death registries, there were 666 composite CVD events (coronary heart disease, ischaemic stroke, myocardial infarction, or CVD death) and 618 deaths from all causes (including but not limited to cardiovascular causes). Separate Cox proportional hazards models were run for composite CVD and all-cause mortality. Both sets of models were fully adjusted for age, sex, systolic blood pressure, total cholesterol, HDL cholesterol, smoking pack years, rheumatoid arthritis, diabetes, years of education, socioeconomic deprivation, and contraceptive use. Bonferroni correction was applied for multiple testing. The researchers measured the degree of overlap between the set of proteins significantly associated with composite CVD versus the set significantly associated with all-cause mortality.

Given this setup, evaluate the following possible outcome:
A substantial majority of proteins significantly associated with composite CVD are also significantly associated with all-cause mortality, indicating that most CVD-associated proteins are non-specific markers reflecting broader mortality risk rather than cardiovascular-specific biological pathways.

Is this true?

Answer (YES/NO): NO